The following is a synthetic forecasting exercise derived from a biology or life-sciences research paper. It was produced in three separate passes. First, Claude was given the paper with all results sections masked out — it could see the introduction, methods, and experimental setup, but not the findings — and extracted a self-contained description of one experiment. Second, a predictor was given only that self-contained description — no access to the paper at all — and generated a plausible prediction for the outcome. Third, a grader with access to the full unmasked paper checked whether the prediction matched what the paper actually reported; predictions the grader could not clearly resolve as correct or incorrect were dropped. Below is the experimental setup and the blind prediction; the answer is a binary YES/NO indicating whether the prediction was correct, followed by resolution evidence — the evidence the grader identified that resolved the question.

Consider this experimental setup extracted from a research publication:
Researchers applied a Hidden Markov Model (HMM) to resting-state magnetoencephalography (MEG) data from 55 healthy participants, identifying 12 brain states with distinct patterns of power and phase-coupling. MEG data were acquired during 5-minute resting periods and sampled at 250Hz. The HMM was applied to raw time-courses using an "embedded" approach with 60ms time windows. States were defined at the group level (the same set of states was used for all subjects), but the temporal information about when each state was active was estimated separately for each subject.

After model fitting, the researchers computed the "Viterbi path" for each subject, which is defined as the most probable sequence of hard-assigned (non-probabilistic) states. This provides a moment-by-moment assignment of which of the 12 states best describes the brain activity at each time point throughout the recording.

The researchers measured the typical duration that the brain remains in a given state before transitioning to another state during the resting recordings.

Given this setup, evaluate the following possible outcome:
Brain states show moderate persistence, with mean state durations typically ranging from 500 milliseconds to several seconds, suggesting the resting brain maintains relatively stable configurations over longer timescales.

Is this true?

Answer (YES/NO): NO